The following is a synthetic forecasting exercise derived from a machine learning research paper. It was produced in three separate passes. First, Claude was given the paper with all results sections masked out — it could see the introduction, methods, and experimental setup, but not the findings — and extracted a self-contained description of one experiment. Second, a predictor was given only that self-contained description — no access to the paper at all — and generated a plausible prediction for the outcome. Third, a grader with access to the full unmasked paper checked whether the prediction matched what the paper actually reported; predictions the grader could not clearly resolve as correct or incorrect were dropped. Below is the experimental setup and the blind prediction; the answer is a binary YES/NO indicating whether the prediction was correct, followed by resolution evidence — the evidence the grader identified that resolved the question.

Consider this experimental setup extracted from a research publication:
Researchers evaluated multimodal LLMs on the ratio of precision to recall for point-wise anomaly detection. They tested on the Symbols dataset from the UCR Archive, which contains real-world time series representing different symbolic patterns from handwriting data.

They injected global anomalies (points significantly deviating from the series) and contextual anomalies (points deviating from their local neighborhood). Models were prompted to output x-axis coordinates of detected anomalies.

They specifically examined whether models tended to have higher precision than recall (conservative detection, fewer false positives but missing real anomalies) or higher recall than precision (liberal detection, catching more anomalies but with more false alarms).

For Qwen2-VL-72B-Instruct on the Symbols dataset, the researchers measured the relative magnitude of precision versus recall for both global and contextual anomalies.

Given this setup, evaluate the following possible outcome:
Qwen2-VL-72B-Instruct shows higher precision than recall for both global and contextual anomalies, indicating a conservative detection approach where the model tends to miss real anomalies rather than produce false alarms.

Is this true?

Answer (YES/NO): YES